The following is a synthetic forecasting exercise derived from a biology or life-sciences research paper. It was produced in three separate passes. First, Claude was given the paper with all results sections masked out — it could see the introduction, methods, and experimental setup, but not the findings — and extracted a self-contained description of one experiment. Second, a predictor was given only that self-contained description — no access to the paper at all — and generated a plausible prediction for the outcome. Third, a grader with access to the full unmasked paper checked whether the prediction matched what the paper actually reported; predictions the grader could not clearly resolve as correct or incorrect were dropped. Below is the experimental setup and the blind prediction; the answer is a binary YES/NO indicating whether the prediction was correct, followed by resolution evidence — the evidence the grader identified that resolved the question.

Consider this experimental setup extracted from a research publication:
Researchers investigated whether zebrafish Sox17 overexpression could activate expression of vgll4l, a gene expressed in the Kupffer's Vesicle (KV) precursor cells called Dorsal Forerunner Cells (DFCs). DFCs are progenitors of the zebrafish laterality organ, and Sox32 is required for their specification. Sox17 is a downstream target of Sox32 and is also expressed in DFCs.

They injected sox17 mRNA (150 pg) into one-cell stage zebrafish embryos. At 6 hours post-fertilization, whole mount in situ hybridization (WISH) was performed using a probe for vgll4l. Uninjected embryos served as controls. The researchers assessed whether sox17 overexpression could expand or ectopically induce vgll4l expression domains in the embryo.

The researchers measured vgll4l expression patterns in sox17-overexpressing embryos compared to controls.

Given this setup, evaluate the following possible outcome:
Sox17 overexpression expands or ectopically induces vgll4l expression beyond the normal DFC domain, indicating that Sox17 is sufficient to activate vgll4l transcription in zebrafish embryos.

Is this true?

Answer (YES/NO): NO